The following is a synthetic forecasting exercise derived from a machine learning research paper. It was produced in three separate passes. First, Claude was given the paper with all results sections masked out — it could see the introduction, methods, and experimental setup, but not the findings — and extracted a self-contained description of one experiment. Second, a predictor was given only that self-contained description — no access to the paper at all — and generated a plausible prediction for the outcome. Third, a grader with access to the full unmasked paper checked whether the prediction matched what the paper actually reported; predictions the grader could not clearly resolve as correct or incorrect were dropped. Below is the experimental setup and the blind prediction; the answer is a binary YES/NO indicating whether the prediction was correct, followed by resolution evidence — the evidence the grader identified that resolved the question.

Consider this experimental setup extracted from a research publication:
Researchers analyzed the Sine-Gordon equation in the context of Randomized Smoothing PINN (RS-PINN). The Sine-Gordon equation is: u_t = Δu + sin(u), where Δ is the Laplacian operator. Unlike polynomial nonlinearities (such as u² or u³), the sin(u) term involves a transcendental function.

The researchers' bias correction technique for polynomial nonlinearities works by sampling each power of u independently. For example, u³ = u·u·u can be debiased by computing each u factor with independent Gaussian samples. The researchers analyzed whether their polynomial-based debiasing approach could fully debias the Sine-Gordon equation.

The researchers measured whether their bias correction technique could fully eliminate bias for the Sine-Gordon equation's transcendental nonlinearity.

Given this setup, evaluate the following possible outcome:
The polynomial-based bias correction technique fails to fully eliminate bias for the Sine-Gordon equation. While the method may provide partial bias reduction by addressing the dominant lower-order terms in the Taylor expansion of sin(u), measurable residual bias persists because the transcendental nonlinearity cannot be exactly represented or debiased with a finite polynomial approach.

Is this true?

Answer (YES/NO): YES